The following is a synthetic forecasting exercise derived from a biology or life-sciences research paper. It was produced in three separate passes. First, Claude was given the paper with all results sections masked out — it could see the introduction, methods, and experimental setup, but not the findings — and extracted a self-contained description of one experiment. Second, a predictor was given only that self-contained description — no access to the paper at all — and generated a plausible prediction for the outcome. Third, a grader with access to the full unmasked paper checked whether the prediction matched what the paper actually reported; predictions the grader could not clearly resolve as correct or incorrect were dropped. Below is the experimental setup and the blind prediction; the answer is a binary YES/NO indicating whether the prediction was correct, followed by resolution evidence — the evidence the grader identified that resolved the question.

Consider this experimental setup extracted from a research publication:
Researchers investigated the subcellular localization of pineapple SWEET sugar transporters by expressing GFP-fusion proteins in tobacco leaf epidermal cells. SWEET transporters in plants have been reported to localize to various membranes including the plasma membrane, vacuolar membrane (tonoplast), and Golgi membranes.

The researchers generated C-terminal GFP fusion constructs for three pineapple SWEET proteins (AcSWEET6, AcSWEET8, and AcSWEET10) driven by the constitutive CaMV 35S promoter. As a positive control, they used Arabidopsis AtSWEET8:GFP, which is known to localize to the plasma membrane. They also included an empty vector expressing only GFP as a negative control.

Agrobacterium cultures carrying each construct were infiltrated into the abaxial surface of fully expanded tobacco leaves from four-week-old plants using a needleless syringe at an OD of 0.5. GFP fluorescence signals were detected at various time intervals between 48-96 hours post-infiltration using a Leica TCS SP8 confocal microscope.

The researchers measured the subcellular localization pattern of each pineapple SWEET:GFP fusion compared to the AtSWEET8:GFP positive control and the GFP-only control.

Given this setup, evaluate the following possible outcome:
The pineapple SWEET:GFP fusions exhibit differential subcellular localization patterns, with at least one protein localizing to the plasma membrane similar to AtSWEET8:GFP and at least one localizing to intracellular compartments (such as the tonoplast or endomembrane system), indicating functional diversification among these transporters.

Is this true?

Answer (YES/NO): NO